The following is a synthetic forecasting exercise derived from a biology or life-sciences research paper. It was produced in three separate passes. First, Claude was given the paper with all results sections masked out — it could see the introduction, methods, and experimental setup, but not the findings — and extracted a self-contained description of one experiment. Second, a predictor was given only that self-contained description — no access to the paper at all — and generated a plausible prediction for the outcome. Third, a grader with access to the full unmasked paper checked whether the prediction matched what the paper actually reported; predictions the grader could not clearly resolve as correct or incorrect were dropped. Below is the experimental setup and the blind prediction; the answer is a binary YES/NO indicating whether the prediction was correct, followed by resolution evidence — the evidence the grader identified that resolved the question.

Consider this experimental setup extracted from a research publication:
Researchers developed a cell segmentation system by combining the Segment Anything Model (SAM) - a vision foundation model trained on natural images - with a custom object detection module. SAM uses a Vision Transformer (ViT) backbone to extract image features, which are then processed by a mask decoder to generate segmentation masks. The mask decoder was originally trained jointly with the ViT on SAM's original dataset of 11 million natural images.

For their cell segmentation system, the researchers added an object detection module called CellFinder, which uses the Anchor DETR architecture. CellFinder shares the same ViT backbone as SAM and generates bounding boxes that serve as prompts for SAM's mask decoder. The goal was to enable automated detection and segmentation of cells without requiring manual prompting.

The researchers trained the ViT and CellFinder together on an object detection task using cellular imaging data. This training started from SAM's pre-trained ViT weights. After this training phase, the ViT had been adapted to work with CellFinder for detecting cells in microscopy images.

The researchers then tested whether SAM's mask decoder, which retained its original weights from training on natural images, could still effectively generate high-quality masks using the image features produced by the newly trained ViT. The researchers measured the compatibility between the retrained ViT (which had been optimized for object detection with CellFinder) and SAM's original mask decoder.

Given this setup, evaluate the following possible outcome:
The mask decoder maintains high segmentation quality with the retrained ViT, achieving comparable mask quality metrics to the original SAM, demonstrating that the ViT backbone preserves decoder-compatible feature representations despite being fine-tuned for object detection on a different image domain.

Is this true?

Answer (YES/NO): NO